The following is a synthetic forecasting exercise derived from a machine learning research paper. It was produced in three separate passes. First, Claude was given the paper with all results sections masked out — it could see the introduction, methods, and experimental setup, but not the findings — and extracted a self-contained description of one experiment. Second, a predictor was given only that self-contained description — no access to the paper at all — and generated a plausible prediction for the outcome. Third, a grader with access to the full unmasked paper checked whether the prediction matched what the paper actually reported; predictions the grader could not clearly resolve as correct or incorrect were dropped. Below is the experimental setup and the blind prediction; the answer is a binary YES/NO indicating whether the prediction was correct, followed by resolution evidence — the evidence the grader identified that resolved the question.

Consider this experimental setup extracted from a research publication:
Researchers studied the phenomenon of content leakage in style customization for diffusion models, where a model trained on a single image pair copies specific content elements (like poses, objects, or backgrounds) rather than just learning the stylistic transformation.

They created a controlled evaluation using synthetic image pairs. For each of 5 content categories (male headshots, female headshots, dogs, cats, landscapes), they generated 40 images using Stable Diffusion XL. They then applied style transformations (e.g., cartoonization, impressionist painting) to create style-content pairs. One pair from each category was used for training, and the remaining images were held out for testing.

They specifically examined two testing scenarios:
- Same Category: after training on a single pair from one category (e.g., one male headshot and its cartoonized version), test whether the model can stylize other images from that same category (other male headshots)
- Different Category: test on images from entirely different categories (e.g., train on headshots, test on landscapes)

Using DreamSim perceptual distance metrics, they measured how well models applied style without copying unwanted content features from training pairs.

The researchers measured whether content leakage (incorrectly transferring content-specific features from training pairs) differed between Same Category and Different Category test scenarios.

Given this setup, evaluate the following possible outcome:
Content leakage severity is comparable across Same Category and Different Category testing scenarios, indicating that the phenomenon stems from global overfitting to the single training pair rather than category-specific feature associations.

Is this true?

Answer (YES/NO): NO